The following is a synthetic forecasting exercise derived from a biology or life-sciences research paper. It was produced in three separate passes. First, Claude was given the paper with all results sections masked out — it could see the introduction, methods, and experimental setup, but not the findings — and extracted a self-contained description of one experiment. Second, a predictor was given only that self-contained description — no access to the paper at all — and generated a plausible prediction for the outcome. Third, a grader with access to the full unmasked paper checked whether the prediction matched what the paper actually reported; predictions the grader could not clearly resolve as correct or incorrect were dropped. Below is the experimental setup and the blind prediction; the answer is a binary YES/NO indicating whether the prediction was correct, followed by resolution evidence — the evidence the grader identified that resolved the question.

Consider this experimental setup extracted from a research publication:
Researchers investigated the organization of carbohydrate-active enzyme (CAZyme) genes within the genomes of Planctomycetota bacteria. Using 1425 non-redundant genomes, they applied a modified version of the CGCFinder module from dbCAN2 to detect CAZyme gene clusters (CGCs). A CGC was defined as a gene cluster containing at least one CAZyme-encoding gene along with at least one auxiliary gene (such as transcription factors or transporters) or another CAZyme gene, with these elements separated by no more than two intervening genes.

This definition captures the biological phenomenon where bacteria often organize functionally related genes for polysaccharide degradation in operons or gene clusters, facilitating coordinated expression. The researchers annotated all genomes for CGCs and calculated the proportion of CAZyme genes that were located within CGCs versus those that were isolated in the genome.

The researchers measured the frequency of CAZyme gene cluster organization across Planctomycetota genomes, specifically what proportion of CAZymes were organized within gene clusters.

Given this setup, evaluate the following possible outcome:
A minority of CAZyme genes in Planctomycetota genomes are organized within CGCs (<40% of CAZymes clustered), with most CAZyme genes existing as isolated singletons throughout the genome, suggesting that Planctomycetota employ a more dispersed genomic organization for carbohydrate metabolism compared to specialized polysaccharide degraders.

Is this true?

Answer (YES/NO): NO